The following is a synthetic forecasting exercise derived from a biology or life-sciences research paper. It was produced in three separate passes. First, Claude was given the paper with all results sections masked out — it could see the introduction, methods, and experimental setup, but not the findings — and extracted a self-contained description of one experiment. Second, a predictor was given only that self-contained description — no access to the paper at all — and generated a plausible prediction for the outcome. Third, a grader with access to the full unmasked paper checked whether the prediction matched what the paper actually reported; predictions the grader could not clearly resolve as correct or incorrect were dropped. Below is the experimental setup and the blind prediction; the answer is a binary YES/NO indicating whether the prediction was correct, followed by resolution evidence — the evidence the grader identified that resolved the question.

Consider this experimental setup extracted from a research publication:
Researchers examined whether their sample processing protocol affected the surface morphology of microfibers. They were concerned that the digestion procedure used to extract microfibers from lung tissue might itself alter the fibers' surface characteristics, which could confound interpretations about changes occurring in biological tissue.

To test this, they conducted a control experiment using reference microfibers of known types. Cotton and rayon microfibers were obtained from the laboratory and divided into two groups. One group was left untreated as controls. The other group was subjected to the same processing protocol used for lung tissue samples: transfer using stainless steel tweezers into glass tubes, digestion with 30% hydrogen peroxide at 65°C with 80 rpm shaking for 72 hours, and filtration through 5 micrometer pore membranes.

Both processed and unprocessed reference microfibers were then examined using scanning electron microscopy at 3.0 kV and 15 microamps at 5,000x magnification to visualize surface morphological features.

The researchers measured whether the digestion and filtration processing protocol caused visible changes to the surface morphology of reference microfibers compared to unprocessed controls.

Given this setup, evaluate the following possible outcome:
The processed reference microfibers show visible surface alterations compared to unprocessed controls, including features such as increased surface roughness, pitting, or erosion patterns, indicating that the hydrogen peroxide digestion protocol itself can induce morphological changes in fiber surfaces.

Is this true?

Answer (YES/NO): NO